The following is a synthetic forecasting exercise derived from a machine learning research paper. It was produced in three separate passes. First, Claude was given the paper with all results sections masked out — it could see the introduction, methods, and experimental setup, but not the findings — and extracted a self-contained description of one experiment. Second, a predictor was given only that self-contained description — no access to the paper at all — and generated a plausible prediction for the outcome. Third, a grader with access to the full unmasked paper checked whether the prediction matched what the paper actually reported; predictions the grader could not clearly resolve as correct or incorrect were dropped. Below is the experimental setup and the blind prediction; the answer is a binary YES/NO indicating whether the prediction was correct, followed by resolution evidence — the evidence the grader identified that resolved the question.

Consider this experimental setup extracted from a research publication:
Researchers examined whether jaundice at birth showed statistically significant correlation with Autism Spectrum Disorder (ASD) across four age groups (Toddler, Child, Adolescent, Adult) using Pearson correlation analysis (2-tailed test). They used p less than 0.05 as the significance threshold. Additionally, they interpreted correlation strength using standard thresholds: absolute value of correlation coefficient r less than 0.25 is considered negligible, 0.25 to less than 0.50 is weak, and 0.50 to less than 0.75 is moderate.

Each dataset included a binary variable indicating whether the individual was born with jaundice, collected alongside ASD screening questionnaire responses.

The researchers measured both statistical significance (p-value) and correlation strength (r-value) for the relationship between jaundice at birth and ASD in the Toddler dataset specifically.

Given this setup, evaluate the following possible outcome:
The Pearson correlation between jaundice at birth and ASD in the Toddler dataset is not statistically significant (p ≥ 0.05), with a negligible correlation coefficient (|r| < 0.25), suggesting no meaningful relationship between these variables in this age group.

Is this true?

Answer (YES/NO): NO